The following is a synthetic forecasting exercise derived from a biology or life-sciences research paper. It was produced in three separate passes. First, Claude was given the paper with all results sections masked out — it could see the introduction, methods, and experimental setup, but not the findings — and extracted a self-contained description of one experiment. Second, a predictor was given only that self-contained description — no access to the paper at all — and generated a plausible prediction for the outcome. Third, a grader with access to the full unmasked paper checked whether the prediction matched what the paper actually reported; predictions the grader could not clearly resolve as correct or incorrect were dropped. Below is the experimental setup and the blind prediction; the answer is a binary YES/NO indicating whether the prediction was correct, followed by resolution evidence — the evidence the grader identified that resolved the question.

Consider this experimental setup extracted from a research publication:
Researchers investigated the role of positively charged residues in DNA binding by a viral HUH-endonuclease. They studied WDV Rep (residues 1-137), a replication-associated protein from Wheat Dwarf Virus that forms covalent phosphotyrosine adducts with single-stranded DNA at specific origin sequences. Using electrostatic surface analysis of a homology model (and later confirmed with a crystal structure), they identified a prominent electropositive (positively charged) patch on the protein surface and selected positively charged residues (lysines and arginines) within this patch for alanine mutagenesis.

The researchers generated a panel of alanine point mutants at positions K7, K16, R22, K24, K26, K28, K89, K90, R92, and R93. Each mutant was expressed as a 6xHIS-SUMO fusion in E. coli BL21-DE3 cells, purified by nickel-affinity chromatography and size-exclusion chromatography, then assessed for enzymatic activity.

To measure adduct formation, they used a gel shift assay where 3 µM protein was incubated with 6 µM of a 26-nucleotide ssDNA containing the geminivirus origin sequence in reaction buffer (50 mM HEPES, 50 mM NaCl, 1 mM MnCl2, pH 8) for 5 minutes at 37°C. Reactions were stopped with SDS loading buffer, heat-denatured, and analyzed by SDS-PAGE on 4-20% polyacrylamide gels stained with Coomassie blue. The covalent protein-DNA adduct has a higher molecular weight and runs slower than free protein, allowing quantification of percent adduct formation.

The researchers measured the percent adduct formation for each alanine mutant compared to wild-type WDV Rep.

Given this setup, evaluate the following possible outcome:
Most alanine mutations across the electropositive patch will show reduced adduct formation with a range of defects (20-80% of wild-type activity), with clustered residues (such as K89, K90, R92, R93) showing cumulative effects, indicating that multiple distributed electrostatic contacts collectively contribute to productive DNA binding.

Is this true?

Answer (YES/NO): NO